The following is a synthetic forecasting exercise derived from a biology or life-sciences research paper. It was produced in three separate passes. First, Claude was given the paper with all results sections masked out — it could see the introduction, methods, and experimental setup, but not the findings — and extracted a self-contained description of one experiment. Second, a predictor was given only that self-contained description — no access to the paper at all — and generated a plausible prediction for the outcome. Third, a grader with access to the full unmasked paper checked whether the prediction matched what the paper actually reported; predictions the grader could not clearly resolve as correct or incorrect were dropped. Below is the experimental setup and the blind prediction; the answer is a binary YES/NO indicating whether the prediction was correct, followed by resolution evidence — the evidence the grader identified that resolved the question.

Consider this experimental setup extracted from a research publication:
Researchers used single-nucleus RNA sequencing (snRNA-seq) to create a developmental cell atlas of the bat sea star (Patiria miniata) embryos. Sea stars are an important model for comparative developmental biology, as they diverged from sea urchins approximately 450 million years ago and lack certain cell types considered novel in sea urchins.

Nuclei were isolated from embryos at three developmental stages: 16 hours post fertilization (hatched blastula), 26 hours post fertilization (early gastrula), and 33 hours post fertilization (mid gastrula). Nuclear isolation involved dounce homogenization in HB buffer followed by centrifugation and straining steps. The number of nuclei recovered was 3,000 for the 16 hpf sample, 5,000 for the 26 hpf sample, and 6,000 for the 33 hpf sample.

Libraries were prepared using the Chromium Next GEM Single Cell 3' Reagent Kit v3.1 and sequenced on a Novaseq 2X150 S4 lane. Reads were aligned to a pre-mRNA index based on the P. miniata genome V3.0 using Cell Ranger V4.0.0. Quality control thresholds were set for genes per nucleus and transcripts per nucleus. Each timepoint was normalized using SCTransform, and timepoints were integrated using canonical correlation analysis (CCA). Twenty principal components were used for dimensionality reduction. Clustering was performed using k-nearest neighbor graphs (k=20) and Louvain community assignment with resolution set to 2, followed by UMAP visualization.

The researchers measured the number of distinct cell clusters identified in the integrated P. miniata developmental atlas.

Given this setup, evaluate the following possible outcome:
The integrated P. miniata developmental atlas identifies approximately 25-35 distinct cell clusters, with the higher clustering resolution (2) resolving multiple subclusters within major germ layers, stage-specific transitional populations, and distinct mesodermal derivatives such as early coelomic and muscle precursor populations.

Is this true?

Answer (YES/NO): NO